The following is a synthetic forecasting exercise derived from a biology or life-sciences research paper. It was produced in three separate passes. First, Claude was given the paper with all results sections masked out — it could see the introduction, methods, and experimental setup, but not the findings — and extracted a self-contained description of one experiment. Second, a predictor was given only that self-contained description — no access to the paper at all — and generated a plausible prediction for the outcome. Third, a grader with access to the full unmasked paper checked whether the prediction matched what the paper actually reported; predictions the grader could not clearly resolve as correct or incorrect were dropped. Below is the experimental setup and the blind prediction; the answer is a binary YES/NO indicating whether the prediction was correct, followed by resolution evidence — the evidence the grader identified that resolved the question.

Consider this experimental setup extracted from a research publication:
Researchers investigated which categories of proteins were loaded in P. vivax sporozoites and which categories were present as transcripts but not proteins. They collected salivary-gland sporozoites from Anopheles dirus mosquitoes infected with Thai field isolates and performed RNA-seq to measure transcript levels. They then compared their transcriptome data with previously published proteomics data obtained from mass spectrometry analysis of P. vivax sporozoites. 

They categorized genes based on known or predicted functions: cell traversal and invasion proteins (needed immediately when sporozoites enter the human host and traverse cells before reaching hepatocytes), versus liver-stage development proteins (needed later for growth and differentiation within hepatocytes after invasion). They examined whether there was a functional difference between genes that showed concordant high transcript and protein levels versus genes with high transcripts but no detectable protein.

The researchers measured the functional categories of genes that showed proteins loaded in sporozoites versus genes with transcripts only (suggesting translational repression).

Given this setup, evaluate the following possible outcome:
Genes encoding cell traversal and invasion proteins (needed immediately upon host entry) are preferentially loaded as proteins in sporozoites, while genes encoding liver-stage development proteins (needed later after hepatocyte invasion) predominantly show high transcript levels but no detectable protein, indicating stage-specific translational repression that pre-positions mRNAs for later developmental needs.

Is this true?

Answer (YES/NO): YES